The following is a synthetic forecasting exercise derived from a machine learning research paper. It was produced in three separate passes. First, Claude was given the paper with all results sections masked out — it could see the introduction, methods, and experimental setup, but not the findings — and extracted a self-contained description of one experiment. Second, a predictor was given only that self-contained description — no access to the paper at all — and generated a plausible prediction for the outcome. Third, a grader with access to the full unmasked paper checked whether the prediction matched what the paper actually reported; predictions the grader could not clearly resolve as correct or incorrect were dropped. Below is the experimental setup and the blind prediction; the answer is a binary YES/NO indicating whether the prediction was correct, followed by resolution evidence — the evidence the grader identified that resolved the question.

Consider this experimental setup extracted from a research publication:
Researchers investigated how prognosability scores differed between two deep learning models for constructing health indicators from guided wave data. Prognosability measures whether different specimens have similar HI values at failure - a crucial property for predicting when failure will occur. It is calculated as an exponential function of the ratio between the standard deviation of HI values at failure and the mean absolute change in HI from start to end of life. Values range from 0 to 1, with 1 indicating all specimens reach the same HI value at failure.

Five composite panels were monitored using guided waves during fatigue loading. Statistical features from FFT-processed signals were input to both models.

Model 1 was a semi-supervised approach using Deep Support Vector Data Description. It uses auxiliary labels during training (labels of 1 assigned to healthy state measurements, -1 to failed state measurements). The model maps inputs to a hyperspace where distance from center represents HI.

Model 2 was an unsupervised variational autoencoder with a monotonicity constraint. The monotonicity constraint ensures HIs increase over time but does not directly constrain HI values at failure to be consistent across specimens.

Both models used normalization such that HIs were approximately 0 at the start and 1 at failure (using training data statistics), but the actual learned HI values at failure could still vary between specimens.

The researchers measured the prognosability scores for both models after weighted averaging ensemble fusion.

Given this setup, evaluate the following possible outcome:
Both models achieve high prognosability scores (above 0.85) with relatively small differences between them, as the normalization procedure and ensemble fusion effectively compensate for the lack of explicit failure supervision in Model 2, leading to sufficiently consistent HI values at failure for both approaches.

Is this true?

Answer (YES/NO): NO